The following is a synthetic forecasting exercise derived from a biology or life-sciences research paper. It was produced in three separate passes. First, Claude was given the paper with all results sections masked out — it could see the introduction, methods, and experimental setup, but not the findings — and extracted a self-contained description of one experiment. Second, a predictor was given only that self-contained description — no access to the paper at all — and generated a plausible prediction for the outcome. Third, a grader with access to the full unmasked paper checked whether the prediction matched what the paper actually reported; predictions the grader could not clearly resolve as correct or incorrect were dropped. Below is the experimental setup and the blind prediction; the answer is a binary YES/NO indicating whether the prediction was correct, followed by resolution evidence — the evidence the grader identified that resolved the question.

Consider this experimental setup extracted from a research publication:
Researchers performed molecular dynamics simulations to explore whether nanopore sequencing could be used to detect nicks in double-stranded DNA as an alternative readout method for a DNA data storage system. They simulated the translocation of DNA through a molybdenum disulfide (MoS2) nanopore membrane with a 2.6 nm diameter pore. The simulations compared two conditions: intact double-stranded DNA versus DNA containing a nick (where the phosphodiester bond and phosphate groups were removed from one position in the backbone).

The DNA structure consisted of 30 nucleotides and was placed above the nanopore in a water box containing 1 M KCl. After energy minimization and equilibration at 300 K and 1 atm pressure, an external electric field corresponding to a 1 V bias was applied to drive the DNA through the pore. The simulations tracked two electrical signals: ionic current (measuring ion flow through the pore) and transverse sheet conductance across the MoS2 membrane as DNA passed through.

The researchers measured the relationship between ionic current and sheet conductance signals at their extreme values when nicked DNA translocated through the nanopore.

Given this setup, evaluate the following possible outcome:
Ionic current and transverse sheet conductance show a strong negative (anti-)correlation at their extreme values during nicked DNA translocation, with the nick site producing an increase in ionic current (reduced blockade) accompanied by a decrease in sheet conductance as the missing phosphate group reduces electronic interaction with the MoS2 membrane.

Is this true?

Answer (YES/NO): YES